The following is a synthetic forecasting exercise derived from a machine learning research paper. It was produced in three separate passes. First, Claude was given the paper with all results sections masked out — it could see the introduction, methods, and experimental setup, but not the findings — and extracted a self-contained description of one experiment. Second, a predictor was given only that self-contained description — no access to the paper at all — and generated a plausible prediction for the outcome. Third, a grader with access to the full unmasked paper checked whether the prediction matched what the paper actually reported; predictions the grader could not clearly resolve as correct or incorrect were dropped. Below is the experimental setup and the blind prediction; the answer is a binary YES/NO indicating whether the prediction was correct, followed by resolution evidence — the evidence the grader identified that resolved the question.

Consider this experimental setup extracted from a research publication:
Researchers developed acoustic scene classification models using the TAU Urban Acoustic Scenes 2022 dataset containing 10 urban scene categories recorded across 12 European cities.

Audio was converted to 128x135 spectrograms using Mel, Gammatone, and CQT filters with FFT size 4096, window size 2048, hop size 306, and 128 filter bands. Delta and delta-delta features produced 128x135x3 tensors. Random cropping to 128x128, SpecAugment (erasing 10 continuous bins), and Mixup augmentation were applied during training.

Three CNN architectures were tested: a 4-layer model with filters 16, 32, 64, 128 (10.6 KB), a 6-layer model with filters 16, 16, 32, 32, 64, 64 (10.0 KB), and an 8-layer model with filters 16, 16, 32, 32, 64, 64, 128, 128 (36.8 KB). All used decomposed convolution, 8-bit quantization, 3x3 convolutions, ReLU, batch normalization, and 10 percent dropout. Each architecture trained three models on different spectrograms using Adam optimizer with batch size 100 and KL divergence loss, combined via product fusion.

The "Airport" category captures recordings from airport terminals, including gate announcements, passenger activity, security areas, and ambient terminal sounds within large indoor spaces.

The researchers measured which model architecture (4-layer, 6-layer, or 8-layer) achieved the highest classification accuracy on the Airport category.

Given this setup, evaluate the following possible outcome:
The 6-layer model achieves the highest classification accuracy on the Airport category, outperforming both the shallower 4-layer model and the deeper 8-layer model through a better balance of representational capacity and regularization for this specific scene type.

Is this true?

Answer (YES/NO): YES